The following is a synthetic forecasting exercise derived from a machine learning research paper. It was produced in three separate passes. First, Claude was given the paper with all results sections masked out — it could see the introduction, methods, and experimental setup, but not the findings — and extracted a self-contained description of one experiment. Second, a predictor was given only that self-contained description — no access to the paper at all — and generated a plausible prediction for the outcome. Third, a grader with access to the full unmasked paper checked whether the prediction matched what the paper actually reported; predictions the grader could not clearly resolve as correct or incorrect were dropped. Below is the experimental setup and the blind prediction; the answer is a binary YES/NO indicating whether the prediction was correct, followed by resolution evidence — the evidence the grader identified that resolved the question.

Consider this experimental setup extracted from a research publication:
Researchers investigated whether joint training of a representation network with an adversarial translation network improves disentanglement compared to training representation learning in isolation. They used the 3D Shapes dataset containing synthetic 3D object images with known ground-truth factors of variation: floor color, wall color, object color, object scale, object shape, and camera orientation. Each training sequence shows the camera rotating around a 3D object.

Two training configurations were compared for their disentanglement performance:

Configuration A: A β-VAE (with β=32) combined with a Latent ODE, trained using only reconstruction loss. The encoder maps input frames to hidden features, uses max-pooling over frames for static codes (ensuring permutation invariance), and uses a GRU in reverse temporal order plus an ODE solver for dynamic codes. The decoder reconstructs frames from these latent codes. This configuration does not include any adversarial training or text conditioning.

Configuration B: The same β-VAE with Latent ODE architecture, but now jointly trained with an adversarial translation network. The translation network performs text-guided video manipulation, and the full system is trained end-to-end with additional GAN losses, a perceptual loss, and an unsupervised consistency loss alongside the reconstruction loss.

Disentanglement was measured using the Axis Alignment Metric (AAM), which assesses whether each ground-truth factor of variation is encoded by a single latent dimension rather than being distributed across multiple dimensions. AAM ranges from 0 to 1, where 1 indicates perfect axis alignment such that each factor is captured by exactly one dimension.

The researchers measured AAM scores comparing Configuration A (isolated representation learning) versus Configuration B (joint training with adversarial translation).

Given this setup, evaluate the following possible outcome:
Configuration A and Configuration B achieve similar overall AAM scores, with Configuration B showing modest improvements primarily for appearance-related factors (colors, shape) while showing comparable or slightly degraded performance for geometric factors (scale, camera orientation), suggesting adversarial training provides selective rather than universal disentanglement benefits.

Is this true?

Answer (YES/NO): NO